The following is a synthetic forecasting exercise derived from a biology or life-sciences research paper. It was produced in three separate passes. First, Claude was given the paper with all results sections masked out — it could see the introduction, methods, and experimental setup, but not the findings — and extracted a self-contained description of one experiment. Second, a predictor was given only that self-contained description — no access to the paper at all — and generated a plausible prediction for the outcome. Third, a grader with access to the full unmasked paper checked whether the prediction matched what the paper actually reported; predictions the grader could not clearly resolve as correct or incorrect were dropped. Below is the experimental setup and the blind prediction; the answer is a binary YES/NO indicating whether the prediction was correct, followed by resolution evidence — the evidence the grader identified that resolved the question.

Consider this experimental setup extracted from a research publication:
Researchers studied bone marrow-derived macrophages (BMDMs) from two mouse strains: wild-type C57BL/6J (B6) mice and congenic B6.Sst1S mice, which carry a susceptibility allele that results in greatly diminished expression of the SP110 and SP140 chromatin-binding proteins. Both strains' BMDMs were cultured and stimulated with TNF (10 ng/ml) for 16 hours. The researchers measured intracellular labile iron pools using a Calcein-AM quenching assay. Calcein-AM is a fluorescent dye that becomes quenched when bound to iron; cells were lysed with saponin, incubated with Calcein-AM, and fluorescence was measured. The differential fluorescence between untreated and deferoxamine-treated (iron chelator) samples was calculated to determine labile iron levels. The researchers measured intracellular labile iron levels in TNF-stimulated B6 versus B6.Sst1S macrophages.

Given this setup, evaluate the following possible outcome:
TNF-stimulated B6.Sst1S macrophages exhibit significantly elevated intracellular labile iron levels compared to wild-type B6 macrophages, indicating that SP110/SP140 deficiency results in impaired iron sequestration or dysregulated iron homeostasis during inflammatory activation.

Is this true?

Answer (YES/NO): YES